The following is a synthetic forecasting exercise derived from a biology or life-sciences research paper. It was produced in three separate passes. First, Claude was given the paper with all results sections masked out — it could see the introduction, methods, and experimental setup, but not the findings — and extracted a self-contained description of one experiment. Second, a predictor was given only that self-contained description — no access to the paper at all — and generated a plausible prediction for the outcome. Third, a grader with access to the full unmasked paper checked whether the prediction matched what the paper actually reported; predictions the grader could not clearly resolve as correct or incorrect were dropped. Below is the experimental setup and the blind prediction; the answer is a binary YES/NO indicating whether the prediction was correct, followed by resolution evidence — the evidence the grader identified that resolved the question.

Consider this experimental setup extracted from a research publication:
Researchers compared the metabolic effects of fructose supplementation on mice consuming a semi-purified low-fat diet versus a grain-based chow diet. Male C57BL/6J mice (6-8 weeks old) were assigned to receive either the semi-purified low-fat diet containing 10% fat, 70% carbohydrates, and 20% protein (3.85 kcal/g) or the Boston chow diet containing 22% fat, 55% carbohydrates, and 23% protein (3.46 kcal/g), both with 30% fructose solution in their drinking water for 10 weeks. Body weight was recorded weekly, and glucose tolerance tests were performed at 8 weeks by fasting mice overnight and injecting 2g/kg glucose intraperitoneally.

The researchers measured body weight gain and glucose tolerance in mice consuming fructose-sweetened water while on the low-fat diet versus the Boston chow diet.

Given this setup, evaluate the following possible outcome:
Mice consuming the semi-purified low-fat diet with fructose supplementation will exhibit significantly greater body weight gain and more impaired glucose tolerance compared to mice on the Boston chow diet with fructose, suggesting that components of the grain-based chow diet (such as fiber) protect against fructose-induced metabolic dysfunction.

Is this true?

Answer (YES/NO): NO